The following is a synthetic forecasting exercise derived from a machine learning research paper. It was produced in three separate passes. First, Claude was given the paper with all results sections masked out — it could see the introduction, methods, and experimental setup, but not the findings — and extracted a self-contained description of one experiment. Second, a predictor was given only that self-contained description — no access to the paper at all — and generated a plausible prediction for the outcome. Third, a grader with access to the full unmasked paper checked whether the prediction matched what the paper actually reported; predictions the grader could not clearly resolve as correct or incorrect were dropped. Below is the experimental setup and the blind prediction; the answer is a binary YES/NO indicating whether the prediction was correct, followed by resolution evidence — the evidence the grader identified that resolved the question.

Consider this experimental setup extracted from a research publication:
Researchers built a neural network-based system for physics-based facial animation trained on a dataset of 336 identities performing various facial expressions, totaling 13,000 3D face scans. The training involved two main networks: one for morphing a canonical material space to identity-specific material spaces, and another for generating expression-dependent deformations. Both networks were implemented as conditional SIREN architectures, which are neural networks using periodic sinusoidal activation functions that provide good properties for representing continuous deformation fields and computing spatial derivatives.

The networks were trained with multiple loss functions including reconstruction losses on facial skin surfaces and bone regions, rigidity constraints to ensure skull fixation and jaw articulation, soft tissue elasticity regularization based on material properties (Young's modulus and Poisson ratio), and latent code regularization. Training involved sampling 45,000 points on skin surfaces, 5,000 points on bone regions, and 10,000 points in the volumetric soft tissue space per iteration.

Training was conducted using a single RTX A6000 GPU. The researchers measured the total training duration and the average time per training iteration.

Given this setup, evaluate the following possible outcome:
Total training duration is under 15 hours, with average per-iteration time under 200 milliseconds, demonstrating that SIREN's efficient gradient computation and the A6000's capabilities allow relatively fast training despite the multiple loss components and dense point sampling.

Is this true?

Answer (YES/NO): NO